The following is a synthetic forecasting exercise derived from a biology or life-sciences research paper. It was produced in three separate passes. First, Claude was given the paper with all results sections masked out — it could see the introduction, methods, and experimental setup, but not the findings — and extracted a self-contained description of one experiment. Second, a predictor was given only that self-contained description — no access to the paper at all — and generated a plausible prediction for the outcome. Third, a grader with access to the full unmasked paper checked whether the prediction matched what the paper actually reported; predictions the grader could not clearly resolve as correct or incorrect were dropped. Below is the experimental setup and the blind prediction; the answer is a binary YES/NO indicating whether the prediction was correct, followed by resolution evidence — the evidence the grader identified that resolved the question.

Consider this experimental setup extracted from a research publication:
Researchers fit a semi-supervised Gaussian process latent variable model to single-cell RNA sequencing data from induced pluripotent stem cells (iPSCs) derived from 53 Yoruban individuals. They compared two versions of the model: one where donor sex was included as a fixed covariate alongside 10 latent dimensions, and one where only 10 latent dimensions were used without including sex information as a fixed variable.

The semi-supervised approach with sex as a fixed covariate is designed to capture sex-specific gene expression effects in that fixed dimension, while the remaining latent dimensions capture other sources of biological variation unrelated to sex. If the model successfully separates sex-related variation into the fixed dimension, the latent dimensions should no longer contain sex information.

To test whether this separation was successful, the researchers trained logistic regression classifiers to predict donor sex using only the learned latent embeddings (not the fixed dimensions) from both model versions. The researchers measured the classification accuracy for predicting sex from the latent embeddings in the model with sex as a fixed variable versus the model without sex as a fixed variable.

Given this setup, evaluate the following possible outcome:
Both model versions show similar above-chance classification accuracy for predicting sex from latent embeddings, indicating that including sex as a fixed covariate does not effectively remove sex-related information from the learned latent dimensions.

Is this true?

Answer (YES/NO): NO